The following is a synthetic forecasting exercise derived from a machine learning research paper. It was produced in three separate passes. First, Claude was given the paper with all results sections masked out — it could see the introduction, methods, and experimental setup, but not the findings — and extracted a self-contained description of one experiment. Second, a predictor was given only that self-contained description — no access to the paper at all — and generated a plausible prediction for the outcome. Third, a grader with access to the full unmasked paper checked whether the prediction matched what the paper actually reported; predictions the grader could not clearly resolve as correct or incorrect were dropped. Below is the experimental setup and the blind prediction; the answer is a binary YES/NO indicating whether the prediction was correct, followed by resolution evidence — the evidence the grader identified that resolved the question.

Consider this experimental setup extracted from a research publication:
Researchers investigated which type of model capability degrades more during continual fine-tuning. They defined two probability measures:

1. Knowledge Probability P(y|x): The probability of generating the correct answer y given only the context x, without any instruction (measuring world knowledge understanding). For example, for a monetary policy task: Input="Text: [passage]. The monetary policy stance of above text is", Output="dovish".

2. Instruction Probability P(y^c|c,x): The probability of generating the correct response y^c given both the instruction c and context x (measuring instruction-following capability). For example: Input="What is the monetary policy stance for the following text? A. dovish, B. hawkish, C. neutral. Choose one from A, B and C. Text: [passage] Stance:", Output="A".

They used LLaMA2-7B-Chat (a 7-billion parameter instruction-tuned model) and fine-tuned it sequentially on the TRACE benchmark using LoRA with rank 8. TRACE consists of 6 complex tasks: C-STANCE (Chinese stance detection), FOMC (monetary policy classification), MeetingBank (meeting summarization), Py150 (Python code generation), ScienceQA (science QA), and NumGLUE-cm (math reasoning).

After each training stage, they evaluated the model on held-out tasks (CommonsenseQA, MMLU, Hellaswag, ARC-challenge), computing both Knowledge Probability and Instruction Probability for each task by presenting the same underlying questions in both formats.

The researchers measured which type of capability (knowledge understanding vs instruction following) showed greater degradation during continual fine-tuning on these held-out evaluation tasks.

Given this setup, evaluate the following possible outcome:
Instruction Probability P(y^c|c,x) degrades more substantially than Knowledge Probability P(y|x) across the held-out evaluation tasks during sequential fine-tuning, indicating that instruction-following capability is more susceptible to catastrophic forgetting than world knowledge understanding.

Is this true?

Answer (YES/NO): YES